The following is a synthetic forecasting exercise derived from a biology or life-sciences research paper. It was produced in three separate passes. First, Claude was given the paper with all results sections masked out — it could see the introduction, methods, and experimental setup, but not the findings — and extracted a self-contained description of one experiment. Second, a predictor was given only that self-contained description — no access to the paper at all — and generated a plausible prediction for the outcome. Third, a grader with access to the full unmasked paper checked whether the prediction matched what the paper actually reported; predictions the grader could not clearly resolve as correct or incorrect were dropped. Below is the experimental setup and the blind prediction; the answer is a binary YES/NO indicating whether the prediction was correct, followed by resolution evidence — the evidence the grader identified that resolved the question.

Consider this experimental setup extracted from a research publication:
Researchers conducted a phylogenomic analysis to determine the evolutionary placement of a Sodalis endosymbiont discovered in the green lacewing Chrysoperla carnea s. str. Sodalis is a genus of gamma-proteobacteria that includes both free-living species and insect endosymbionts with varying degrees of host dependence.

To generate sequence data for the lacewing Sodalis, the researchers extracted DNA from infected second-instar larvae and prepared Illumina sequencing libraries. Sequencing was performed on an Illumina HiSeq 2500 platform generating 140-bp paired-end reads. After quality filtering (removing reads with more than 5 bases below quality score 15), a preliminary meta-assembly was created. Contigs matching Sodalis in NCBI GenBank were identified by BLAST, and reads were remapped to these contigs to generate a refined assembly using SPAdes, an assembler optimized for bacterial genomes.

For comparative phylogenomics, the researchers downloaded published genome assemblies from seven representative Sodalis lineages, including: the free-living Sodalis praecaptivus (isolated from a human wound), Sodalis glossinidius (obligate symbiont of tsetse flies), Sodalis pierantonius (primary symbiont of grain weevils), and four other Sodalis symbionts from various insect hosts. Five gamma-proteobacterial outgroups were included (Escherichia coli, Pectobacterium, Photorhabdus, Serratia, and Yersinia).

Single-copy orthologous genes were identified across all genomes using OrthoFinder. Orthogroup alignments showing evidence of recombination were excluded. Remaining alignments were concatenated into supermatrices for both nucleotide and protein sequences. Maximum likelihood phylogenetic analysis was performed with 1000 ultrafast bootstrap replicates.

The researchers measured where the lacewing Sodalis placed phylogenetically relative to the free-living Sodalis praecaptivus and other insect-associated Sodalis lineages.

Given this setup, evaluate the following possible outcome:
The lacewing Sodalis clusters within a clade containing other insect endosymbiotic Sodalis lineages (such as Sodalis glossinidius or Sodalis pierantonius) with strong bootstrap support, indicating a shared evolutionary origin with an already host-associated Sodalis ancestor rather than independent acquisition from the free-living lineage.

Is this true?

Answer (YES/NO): NO